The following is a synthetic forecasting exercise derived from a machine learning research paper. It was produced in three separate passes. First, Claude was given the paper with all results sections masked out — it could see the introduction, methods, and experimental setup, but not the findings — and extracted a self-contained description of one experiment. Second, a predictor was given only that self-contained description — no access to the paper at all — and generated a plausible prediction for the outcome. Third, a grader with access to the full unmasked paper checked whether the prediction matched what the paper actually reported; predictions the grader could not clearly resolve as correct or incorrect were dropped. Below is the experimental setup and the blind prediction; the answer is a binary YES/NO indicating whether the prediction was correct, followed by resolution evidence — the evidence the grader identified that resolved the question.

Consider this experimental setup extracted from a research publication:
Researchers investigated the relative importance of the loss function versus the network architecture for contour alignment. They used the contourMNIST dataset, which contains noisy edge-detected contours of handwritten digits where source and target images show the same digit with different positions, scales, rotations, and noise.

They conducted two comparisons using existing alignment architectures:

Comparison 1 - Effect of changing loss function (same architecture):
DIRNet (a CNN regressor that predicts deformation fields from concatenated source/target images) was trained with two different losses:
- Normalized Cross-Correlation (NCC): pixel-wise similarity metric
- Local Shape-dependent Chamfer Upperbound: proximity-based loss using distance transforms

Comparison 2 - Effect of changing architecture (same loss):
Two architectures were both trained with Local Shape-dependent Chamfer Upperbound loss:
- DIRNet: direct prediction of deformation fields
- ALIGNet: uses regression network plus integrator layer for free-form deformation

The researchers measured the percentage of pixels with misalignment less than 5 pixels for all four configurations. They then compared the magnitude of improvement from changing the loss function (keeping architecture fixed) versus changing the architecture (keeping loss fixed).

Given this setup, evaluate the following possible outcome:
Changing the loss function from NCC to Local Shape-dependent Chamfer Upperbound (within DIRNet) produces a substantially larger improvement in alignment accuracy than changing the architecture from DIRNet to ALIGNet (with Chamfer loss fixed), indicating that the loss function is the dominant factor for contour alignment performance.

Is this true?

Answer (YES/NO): YES